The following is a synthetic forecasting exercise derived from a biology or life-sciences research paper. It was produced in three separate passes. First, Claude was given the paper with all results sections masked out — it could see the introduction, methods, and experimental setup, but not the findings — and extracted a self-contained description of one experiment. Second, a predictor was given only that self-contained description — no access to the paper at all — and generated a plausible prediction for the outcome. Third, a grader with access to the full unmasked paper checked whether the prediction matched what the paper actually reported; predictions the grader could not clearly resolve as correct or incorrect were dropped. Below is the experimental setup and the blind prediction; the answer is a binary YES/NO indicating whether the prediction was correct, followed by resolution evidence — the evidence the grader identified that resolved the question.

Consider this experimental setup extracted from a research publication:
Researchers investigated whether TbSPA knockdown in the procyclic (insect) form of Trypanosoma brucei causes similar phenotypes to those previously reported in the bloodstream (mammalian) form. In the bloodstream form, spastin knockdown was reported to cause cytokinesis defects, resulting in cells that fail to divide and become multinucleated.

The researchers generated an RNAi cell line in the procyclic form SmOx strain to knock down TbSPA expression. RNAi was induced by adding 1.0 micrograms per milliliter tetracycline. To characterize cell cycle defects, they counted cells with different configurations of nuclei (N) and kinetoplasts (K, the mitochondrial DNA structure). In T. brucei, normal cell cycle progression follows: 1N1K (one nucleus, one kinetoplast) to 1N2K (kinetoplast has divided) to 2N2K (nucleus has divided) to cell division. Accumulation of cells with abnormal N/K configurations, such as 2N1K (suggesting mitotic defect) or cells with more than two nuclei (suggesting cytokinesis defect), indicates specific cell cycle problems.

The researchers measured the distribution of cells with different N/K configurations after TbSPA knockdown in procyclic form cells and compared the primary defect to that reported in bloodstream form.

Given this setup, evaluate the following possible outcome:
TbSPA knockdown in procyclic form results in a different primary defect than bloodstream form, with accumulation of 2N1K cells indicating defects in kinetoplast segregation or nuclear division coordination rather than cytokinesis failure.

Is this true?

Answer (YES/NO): NO